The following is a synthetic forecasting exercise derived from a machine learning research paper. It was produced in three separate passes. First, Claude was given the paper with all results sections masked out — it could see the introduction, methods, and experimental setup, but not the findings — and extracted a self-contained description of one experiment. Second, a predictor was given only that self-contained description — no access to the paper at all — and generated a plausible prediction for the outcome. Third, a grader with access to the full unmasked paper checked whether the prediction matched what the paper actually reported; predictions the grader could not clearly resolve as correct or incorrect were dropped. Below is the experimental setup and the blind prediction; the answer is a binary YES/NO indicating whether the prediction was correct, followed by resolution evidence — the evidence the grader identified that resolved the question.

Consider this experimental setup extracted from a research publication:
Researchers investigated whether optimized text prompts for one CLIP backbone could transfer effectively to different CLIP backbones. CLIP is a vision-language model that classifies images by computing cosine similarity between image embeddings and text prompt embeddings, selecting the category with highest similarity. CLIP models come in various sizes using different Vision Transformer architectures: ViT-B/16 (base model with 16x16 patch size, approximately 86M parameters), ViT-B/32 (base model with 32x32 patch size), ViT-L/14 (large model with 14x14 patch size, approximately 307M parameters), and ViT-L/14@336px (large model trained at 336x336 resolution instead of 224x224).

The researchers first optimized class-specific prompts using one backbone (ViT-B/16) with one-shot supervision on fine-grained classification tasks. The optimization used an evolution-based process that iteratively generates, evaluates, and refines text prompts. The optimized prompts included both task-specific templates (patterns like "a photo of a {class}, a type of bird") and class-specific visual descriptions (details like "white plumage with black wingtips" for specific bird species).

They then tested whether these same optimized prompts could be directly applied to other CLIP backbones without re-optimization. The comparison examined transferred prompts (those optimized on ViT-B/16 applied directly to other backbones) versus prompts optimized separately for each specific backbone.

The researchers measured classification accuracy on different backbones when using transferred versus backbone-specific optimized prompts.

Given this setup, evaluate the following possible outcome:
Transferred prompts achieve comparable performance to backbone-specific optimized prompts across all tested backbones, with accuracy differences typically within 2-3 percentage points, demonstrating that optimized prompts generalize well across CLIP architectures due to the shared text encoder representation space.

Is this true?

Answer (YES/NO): YES